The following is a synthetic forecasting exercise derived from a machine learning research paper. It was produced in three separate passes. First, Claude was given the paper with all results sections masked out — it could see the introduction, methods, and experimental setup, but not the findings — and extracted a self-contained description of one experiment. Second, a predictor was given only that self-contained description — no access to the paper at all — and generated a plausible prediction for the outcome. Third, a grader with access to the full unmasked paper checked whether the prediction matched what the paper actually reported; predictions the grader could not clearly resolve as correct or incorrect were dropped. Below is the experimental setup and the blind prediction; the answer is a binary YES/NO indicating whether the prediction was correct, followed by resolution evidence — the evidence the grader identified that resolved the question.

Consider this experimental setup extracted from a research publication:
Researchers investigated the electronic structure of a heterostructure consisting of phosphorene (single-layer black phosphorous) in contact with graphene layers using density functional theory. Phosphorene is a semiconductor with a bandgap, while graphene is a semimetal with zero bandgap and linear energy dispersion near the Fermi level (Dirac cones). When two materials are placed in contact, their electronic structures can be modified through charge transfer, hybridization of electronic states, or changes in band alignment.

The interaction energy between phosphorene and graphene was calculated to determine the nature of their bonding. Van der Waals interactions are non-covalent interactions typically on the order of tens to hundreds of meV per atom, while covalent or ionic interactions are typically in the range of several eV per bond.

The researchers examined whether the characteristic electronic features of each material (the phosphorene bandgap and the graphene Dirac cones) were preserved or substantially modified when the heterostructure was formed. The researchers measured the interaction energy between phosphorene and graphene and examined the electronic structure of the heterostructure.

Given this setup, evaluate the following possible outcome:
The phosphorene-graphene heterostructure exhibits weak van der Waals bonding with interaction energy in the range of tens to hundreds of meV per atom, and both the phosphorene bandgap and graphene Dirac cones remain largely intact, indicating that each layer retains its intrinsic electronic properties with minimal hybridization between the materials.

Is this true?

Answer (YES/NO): YES